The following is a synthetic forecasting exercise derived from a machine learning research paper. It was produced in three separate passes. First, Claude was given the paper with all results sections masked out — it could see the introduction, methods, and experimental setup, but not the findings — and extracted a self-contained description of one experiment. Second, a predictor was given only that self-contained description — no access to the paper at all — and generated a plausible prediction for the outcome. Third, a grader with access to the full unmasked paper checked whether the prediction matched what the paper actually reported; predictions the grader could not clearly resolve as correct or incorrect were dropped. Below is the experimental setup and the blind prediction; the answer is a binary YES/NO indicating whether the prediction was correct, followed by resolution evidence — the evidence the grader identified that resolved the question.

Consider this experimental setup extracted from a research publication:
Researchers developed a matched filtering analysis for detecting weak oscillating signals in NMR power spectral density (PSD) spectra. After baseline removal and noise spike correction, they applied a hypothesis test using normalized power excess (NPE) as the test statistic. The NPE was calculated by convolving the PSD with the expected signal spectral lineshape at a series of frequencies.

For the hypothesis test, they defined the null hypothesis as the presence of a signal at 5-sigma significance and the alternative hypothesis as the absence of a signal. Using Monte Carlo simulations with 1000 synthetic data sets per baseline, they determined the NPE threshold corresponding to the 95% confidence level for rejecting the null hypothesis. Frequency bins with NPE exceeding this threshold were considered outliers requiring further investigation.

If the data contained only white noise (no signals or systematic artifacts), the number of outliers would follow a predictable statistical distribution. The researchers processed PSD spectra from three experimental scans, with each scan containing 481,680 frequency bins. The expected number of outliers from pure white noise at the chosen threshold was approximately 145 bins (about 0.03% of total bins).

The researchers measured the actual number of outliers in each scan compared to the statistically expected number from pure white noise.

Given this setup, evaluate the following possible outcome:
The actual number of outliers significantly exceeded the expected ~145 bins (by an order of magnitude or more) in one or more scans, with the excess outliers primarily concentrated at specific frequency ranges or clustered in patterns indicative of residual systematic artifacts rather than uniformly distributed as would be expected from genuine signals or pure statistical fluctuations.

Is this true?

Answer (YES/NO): YES